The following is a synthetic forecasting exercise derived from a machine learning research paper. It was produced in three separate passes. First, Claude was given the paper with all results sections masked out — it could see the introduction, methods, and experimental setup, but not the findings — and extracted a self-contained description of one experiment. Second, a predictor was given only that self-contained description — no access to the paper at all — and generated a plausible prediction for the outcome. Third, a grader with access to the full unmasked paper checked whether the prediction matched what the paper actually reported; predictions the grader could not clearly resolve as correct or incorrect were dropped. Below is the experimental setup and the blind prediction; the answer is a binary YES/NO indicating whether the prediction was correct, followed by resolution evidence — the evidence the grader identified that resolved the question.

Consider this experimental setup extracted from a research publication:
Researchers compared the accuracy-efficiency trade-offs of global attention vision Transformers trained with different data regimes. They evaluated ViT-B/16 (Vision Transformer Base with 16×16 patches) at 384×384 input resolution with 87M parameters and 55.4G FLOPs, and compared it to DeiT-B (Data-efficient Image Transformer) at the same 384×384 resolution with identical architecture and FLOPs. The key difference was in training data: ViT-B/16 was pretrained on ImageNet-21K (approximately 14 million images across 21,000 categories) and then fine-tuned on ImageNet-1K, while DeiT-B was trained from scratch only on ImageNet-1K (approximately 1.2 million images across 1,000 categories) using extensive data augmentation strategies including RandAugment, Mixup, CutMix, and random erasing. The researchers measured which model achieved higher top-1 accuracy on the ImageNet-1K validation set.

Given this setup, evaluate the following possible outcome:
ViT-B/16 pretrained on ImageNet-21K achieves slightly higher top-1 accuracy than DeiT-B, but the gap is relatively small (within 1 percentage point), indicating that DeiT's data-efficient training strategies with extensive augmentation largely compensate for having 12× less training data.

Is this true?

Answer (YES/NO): NO